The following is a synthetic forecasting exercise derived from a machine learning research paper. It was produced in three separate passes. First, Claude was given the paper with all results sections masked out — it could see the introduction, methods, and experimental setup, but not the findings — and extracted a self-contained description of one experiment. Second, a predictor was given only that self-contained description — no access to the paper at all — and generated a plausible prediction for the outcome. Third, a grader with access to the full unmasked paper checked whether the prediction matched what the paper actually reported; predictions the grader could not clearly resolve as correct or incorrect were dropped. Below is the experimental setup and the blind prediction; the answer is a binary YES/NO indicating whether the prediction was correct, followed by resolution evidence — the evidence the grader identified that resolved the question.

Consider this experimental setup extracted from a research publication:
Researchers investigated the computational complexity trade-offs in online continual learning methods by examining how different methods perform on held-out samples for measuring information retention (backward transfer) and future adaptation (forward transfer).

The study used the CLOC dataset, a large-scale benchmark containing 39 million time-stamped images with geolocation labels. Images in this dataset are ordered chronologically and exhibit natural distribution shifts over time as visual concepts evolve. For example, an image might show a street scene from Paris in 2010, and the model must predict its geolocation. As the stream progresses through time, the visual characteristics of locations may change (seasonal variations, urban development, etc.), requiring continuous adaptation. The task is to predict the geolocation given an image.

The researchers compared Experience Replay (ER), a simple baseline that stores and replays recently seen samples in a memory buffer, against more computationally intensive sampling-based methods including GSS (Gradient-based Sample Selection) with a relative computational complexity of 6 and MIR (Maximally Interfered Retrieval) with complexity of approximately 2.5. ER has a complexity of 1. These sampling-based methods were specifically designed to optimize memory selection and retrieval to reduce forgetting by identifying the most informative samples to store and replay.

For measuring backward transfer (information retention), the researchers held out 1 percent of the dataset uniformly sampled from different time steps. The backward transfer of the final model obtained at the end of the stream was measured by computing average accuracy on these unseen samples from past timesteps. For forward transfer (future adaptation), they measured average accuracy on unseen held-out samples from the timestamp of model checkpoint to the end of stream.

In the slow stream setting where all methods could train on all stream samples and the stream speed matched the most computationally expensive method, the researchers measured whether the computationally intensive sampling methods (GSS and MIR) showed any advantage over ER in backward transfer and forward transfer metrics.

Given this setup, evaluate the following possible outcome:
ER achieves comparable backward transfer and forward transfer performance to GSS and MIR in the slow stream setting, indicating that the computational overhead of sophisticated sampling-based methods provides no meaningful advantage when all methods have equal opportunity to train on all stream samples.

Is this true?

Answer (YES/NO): YES